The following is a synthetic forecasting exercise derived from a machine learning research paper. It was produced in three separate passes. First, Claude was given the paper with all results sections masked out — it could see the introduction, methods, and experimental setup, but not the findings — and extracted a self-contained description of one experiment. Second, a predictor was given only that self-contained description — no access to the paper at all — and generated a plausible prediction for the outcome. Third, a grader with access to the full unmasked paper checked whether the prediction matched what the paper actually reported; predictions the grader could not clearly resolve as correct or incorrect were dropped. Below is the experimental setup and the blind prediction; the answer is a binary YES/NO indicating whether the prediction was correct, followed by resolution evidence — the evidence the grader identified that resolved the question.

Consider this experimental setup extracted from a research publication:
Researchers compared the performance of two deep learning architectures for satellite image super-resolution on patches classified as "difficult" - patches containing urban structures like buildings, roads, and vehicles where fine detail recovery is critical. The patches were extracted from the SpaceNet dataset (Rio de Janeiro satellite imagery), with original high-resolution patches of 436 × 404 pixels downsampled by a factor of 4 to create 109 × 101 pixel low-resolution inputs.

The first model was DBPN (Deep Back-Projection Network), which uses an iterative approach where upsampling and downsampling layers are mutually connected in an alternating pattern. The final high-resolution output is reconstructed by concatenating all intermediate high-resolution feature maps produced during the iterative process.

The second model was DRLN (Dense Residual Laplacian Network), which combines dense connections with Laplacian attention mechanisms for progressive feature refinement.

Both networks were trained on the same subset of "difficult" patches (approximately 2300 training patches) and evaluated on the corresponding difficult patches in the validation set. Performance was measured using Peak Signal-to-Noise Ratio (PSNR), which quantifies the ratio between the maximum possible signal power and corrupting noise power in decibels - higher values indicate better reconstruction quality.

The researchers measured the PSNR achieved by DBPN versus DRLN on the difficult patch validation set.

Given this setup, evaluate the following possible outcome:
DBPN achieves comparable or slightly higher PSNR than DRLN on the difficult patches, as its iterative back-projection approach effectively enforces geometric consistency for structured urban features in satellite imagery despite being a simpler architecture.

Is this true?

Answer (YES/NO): NO